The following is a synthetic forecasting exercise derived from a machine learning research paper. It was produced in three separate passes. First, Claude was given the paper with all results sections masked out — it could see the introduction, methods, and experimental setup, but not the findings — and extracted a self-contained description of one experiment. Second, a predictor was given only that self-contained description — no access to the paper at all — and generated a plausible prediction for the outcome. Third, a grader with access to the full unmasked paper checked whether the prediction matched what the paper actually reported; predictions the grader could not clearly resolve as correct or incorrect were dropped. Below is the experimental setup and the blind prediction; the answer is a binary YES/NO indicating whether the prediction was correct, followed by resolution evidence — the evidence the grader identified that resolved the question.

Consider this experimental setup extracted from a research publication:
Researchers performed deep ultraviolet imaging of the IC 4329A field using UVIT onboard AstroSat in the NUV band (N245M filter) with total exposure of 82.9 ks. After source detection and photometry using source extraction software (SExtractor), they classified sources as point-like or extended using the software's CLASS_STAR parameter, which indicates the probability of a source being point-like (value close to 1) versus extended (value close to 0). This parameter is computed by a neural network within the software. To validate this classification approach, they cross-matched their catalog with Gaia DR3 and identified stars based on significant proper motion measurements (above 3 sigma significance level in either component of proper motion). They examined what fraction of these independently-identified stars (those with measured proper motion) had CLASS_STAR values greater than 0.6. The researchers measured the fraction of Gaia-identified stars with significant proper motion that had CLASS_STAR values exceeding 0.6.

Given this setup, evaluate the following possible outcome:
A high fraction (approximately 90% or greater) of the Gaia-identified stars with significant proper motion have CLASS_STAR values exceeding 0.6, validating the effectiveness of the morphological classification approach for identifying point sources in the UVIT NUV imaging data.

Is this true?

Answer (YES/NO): YES